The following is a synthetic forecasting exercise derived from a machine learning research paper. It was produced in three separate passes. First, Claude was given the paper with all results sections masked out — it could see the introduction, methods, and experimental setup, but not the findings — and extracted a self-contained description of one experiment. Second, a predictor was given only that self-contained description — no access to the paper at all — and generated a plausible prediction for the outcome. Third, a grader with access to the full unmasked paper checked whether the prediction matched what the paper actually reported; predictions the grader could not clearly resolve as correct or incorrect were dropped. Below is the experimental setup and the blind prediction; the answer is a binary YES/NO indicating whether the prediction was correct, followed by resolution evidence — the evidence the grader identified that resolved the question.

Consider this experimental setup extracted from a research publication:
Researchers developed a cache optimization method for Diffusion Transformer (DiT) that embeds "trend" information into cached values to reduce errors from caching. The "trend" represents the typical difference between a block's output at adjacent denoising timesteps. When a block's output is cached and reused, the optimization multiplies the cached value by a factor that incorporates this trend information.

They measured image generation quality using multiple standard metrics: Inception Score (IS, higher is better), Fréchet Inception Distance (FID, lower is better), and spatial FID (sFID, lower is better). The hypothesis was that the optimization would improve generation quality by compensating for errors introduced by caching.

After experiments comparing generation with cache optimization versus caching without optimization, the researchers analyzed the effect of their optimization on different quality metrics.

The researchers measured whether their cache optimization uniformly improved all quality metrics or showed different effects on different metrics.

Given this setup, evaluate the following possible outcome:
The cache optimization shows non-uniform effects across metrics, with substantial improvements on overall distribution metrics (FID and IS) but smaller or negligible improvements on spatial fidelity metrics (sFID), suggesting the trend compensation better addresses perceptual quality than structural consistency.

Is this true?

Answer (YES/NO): NO